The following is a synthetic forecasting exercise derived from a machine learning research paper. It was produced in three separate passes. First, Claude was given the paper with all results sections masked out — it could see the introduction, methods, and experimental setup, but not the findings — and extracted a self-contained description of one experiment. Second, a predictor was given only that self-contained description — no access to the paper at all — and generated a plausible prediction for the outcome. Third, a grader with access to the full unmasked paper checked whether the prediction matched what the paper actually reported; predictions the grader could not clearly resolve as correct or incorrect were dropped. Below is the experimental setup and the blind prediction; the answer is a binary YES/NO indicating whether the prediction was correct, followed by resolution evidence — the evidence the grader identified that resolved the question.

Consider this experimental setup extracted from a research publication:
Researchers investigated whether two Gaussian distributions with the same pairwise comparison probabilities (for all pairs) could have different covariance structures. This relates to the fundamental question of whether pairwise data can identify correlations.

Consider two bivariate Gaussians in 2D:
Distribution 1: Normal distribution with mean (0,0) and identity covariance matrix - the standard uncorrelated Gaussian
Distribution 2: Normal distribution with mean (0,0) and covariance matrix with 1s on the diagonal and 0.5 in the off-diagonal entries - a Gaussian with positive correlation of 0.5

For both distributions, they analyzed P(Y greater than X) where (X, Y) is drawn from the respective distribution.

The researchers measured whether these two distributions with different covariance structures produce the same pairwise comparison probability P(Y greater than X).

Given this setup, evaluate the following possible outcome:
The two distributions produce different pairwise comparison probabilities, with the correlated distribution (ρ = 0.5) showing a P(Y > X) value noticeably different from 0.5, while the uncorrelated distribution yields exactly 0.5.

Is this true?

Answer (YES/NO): NO